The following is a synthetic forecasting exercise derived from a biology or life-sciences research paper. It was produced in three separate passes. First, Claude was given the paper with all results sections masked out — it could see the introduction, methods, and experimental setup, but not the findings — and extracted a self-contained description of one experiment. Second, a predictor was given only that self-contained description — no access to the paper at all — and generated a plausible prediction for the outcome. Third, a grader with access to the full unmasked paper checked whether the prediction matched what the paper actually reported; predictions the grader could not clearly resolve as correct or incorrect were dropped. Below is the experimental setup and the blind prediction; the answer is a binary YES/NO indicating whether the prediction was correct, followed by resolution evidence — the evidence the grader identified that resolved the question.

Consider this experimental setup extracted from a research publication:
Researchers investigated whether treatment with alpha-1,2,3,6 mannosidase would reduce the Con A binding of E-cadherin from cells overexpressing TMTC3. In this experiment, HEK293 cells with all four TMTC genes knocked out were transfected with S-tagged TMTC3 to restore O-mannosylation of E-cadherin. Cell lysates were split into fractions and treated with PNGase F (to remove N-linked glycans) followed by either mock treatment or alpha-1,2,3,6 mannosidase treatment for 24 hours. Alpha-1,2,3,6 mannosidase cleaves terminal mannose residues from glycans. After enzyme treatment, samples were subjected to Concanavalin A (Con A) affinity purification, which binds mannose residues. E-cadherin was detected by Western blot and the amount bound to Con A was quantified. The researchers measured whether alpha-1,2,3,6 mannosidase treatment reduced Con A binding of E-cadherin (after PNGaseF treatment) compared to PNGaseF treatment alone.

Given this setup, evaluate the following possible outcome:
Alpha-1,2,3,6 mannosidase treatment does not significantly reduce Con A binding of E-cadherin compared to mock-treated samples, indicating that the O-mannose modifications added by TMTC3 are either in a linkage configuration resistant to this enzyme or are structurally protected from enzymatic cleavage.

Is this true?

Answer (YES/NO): NO